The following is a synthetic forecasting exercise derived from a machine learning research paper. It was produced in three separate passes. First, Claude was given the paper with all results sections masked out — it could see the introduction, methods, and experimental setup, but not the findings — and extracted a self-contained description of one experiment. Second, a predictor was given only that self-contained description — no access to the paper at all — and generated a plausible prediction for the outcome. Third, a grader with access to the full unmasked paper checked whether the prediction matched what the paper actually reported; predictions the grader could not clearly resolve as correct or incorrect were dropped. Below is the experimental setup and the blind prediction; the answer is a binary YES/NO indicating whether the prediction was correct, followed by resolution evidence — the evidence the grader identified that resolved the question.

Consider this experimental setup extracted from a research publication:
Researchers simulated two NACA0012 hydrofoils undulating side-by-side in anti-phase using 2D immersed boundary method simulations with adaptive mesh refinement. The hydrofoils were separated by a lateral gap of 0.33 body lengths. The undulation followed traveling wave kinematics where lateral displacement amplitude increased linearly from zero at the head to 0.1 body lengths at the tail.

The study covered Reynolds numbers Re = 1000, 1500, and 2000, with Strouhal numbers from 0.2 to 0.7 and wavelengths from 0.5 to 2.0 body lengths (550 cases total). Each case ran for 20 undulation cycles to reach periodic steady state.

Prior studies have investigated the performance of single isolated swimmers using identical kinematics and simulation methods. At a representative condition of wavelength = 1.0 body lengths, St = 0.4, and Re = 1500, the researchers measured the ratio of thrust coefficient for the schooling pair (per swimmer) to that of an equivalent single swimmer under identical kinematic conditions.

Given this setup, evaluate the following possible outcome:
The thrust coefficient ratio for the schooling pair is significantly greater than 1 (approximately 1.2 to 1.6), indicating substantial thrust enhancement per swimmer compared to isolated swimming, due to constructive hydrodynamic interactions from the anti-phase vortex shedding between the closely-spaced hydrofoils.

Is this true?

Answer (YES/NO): NO